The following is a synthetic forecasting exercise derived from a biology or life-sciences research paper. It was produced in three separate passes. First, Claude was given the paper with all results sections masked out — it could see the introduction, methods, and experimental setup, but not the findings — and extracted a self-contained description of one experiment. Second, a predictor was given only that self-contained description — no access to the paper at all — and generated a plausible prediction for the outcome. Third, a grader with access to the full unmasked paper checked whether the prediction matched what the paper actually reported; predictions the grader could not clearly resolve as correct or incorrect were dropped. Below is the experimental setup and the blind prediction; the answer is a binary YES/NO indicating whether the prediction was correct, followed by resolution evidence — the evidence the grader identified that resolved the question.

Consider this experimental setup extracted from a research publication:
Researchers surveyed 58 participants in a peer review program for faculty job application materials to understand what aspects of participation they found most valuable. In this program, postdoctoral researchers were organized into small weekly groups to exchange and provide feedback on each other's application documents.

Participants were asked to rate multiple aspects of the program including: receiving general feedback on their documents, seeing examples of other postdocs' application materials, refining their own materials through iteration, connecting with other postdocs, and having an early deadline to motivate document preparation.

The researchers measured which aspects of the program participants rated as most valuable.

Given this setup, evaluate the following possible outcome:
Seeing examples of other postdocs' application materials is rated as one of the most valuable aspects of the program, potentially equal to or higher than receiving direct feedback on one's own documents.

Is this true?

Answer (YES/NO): YES